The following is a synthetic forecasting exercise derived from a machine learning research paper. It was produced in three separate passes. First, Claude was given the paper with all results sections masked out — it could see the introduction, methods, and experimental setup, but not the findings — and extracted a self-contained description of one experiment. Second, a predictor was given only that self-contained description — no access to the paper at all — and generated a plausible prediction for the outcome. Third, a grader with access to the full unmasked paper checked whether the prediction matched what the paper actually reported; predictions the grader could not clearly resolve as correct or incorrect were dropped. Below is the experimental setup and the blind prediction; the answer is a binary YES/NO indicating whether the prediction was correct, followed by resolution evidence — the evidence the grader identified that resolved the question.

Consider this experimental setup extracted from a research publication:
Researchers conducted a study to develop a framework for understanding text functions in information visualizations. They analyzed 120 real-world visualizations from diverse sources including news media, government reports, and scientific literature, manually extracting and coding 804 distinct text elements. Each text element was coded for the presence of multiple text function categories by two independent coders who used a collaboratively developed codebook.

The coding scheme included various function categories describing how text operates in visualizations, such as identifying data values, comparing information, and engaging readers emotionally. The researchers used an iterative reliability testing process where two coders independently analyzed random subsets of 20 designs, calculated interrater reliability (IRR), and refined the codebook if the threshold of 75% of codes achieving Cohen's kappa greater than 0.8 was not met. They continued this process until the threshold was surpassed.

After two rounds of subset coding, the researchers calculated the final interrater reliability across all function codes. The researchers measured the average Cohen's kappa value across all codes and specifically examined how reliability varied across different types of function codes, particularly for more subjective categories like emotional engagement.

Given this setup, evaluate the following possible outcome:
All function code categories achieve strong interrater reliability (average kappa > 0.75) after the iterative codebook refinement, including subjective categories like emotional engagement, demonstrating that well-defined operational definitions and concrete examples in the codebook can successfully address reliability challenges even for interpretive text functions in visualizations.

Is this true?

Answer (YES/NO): NO